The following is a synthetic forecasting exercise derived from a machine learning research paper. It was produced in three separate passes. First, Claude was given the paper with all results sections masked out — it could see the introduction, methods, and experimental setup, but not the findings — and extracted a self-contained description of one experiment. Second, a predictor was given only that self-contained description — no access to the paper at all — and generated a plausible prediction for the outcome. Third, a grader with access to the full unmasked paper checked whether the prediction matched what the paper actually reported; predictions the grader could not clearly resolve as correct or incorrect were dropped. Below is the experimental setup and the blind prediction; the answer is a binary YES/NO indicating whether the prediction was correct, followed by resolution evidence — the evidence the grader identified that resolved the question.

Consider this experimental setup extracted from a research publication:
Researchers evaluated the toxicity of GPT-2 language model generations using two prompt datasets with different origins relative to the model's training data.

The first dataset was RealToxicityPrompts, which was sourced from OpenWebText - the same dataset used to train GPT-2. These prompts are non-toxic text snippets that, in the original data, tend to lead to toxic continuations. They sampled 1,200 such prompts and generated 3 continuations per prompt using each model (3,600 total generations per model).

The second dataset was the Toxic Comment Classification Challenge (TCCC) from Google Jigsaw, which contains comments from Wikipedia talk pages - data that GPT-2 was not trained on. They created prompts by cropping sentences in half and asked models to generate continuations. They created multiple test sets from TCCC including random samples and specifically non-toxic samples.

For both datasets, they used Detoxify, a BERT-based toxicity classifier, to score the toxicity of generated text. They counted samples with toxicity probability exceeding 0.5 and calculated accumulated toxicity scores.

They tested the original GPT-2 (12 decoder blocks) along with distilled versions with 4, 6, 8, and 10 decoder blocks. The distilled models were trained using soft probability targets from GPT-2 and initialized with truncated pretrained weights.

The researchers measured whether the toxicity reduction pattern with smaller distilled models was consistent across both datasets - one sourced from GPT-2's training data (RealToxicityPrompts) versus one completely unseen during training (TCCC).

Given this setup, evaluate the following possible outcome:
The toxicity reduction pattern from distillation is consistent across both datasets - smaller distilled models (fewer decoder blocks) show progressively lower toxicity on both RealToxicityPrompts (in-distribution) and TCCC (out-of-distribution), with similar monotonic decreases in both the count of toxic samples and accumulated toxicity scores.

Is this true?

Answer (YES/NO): YES